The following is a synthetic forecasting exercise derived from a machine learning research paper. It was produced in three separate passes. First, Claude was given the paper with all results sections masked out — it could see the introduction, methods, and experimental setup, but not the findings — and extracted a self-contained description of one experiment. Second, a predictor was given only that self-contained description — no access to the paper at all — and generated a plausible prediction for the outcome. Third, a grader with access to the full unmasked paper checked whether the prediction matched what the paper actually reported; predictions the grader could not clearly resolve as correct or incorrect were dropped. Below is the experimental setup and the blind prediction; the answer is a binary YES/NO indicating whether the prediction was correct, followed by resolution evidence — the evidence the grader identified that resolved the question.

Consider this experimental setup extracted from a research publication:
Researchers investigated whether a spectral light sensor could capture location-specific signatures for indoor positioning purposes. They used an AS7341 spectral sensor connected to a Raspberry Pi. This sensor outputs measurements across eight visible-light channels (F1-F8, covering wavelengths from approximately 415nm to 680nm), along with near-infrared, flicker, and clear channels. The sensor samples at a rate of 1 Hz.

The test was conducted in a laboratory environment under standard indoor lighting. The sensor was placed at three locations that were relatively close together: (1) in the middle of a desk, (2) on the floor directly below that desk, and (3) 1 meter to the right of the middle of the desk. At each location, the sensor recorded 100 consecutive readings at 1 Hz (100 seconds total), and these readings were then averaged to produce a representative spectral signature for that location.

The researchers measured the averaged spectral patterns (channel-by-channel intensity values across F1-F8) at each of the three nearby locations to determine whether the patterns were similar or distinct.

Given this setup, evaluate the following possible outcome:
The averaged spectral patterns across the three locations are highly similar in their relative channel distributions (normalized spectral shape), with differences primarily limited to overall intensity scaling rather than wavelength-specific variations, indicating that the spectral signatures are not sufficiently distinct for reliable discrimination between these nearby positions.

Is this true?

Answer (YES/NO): NO